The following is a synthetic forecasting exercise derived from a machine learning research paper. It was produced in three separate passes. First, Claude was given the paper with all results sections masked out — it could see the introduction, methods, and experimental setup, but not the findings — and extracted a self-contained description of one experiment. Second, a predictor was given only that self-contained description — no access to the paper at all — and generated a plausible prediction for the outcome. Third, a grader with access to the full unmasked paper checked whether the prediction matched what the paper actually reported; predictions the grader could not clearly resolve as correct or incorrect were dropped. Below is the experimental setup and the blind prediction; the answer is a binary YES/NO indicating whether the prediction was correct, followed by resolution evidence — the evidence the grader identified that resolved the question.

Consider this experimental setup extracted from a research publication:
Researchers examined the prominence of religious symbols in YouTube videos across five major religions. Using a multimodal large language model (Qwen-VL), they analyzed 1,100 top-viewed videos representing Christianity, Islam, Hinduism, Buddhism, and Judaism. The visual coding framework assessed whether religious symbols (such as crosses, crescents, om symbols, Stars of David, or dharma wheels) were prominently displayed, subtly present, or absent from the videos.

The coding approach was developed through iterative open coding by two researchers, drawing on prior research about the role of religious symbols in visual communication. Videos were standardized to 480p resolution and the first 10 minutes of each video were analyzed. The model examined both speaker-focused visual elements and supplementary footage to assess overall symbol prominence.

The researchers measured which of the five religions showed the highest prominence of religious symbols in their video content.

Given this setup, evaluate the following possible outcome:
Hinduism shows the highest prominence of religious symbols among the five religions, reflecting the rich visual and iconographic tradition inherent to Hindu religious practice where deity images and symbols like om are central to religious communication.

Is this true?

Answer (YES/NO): NO